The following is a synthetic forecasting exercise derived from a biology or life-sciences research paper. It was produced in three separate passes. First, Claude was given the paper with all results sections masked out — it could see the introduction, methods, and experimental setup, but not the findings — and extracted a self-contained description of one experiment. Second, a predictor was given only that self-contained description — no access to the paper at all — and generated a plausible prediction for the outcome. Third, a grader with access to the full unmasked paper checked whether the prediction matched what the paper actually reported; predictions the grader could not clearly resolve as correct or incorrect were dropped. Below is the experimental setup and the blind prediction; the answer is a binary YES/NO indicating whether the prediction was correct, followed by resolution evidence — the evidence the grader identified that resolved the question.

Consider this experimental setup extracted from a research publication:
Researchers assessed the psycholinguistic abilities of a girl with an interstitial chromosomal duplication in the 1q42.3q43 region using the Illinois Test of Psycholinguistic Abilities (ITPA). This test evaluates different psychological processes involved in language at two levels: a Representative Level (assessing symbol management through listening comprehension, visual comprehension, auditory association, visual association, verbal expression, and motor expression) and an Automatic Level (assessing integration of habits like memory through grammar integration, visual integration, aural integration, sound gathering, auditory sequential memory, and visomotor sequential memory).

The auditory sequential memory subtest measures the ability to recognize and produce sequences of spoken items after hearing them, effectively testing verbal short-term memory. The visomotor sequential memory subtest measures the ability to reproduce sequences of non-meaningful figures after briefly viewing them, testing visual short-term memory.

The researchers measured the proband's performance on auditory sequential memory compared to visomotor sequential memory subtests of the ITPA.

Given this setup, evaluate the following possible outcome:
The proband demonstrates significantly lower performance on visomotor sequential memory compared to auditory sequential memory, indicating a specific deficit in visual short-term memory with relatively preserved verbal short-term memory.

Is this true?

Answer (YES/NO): NO